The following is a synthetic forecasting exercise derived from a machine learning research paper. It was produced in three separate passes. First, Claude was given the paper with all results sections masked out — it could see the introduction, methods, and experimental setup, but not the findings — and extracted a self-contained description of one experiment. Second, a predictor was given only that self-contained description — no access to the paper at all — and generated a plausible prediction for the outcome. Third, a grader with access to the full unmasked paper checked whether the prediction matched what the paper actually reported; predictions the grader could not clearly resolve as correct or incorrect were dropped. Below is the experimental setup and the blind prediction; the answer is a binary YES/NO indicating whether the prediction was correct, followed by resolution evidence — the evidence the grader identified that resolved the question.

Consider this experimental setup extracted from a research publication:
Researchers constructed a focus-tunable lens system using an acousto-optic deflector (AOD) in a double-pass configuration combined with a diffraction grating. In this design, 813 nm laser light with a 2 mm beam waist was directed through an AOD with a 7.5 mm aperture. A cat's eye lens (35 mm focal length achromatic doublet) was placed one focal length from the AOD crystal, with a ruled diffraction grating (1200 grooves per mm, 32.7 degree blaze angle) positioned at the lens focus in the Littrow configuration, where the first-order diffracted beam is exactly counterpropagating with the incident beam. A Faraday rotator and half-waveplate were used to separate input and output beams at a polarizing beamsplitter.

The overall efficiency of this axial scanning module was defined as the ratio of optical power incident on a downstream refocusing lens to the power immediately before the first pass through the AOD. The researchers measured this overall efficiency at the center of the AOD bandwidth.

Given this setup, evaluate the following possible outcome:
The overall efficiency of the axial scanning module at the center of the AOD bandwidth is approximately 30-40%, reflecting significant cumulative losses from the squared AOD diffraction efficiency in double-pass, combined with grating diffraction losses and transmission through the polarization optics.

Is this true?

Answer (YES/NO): NO